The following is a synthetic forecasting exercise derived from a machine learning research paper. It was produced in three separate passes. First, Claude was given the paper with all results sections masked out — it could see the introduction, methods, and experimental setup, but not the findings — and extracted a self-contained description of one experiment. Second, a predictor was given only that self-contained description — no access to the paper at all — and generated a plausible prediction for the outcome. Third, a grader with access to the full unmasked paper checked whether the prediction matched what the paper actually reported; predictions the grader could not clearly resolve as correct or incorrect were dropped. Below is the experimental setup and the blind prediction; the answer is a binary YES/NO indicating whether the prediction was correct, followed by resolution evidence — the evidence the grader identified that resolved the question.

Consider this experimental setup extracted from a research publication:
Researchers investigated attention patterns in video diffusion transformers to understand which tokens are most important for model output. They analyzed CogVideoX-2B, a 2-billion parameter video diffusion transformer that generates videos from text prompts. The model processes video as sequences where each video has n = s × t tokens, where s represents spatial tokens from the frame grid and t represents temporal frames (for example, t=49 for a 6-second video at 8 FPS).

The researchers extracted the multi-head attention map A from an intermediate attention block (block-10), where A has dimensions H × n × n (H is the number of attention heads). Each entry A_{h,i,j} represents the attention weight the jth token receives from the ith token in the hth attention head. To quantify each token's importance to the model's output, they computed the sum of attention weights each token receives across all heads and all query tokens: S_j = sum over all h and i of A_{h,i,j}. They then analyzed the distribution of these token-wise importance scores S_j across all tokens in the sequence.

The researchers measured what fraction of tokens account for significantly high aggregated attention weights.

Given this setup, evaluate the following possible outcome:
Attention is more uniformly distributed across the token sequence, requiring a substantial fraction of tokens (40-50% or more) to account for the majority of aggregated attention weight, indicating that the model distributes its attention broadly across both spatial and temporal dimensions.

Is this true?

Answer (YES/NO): NO